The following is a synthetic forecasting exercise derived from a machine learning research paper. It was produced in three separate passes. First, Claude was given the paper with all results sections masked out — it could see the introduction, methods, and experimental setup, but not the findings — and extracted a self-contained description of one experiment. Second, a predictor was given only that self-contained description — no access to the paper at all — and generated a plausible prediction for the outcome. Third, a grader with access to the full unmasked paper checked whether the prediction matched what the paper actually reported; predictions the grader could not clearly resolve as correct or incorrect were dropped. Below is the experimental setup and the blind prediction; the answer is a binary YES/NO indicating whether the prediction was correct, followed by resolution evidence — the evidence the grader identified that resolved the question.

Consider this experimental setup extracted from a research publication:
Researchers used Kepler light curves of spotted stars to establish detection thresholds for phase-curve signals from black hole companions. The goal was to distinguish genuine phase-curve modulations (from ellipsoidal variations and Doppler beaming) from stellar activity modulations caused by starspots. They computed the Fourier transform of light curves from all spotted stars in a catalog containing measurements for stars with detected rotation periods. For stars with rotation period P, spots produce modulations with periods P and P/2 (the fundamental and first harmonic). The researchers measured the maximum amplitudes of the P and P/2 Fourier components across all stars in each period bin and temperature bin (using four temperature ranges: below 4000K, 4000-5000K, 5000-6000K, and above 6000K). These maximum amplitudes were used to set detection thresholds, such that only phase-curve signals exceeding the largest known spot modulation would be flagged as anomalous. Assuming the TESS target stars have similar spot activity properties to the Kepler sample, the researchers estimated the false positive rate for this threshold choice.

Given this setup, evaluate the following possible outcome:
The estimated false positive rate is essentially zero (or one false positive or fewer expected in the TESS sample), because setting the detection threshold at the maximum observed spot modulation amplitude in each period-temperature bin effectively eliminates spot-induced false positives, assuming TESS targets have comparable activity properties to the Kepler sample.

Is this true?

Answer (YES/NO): NO